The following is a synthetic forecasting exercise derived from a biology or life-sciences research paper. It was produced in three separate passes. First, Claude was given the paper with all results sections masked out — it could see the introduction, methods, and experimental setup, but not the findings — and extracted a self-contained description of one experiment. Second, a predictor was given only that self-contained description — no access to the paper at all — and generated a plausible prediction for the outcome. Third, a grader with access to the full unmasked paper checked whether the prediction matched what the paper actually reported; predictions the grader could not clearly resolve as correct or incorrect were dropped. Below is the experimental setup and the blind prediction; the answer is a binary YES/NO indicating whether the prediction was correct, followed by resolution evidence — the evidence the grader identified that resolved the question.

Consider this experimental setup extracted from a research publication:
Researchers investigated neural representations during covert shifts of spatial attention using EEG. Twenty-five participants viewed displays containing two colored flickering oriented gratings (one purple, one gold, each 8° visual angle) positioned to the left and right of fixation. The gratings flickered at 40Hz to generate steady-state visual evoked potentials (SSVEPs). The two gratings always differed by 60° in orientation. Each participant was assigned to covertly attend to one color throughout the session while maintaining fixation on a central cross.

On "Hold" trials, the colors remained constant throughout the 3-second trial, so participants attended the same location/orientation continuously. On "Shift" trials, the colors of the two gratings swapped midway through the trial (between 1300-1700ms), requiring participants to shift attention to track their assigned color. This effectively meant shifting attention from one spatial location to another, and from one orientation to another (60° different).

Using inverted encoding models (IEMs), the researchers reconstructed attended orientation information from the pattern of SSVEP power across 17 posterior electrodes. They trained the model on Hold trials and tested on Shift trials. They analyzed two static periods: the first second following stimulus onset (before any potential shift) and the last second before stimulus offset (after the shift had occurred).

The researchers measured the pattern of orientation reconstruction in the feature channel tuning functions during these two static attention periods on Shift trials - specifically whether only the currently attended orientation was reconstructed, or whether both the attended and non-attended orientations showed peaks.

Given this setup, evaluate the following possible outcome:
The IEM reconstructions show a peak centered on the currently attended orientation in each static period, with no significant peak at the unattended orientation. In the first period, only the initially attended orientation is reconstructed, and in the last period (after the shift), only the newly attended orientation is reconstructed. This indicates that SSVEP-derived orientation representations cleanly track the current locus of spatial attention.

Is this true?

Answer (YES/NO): NO